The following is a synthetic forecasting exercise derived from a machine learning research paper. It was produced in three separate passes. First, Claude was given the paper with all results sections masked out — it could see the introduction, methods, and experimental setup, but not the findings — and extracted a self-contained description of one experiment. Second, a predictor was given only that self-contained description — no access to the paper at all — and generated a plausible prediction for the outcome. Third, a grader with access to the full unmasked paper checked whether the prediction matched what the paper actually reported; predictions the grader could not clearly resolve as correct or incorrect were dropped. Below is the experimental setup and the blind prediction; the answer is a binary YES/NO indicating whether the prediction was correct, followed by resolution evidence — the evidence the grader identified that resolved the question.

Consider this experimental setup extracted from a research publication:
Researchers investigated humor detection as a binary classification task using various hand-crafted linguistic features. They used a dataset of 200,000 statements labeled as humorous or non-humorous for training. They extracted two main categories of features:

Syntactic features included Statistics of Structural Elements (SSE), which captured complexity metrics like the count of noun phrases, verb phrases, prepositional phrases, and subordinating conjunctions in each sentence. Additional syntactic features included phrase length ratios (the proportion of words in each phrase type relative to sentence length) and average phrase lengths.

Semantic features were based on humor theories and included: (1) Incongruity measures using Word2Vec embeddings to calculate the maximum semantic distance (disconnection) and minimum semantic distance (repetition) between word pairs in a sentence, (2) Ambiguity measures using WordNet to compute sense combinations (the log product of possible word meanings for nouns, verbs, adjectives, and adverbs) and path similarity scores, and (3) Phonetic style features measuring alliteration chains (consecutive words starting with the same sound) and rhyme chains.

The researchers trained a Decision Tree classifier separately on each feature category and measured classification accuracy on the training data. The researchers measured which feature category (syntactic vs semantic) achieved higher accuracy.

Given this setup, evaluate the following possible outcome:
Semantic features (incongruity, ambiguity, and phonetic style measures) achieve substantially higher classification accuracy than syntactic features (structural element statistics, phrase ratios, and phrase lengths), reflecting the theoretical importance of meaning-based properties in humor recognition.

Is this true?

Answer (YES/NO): NO